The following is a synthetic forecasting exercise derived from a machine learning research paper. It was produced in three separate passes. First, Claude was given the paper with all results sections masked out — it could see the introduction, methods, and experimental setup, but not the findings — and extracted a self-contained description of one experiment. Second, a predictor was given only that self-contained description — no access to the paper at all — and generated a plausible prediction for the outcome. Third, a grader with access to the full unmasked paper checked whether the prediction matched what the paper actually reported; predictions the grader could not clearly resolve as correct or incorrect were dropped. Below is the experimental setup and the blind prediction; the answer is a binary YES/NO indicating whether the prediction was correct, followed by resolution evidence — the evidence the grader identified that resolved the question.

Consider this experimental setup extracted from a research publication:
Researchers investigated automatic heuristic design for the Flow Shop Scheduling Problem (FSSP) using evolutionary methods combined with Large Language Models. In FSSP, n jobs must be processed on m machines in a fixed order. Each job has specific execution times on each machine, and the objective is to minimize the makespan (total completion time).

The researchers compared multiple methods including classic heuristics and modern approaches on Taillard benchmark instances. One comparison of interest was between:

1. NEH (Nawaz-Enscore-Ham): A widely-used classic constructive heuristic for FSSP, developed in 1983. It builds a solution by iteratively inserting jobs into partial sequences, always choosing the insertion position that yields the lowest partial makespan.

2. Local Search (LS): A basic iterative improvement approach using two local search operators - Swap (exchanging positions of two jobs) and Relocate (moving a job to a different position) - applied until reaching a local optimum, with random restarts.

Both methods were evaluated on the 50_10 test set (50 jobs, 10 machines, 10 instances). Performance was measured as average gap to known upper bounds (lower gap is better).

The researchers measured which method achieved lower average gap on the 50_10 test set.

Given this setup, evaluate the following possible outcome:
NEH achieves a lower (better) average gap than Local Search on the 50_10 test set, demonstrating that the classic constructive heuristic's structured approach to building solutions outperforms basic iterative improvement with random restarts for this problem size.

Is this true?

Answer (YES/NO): NO